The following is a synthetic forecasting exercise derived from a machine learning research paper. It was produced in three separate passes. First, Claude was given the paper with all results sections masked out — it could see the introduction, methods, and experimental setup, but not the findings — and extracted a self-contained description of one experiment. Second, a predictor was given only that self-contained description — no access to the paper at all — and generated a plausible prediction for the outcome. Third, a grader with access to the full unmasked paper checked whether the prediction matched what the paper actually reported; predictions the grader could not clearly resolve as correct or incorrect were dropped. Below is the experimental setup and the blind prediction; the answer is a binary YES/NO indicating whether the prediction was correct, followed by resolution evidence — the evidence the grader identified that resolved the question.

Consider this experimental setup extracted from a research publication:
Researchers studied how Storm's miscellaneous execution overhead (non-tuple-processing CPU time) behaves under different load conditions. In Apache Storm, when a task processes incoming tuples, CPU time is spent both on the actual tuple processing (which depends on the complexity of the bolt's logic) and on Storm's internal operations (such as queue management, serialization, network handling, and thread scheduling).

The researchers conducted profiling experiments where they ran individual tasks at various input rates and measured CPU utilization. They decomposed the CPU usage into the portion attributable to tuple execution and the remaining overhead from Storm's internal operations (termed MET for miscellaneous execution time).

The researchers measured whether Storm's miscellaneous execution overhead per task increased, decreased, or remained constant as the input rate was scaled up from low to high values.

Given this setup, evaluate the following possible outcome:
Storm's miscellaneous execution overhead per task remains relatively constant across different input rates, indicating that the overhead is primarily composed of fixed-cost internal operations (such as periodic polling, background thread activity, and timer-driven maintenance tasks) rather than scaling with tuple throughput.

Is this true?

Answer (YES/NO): YES